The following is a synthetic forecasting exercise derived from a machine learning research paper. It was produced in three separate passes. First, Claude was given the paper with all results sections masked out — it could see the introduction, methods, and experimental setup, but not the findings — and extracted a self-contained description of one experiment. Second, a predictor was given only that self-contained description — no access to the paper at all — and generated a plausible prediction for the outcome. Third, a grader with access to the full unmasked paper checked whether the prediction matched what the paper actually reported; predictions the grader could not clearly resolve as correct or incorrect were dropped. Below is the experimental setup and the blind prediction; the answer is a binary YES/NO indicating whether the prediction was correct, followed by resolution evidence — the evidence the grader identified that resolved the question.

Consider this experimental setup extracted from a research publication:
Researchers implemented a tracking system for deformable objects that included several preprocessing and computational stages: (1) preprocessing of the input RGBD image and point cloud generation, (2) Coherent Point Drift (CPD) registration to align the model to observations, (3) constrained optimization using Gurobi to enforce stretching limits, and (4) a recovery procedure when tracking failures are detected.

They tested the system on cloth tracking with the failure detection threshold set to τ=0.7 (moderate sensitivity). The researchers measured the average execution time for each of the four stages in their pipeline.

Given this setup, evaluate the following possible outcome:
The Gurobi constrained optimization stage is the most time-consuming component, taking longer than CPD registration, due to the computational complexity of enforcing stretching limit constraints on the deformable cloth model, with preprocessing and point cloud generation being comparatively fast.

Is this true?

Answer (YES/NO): YES